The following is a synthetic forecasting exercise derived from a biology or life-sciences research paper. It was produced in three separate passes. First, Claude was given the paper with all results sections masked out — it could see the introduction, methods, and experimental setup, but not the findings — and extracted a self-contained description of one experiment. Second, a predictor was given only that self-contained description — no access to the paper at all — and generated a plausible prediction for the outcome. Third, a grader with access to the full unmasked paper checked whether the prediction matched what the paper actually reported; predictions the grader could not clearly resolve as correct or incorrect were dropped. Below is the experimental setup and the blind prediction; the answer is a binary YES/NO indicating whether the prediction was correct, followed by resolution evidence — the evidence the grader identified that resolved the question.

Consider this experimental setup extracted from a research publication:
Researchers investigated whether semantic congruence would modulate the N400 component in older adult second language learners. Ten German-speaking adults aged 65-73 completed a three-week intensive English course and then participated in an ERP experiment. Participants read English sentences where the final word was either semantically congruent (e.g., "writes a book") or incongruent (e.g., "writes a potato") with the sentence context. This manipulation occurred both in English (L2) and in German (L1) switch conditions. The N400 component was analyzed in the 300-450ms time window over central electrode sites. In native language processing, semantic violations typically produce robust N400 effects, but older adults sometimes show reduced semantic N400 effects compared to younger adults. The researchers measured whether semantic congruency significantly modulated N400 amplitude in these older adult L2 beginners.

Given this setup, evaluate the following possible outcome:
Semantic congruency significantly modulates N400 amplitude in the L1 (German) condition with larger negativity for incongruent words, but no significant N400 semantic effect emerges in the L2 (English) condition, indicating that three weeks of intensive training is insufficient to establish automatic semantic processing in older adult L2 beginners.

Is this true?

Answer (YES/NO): NO